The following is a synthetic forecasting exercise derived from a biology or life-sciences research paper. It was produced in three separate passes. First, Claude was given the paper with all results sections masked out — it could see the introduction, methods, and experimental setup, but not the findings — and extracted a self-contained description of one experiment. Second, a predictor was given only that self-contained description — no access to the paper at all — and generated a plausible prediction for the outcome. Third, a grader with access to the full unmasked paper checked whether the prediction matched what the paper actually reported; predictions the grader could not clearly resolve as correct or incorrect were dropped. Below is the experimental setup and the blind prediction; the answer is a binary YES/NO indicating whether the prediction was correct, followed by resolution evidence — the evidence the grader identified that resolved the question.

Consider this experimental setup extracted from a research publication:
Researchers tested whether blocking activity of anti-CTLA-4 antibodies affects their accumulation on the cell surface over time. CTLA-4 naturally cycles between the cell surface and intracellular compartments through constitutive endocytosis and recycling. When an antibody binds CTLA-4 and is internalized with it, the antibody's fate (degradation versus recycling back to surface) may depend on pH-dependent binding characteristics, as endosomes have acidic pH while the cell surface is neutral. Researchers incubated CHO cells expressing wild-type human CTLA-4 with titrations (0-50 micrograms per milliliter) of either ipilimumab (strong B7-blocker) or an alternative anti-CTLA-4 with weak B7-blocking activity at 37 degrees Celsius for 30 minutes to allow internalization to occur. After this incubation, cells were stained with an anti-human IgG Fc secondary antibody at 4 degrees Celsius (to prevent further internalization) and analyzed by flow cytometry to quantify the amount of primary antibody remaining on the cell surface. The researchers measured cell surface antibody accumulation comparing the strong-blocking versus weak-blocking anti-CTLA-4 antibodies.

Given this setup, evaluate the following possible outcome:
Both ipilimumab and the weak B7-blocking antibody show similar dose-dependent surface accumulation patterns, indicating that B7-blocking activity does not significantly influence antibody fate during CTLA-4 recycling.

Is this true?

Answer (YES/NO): YES